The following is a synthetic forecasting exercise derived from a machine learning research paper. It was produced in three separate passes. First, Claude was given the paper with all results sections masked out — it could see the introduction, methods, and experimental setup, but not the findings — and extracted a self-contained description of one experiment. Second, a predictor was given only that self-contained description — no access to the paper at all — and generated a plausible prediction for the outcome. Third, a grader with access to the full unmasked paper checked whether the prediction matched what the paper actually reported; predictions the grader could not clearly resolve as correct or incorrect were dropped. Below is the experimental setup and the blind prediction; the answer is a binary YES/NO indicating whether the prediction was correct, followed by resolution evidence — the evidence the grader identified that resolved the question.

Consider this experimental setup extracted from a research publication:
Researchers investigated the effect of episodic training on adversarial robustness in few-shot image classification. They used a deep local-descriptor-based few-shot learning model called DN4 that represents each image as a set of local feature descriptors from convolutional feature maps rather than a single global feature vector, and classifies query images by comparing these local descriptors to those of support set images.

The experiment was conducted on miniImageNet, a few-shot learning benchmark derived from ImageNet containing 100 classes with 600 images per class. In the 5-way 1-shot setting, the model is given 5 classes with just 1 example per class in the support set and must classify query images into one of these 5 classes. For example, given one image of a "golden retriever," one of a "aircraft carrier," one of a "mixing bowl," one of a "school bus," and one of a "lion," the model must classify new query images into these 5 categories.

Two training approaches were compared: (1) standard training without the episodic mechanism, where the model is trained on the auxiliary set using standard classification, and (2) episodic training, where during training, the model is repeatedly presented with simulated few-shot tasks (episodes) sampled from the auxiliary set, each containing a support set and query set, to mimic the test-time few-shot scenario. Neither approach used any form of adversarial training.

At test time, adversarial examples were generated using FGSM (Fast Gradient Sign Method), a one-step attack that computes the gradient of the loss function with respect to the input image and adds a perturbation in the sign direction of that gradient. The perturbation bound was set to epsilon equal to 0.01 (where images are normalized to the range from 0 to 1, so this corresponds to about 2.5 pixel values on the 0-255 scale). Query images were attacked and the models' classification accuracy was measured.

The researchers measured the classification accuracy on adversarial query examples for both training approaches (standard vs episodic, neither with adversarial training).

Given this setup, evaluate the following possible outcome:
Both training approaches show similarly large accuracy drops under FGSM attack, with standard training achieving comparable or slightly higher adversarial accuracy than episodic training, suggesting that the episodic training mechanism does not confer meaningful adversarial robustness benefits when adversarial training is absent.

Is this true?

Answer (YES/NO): NO